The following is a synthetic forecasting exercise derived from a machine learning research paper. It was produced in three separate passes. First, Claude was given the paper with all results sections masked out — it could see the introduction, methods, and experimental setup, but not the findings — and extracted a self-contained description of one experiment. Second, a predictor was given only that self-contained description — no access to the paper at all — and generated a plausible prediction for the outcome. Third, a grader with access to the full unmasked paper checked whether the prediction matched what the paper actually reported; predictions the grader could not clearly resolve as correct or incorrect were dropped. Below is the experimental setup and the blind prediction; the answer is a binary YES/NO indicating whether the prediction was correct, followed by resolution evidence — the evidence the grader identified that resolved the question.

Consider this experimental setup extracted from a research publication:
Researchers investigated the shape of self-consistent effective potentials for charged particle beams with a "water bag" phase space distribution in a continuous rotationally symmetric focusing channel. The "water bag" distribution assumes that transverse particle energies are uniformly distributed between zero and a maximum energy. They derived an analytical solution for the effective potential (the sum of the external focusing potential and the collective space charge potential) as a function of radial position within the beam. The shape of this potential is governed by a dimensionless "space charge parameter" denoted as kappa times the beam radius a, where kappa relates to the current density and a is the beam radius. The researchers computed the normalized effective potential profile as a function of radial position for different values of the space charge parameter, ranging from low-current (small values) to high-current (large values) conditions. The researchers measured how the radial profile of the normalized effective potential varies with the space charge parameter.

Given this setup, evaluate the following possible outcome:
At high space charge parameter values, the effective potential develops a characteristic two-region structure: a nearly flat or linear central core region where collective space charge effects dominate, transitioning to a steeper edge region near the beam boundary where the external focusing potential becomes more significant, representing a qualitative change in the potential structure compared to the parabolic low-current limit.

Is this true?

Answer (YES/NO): YES